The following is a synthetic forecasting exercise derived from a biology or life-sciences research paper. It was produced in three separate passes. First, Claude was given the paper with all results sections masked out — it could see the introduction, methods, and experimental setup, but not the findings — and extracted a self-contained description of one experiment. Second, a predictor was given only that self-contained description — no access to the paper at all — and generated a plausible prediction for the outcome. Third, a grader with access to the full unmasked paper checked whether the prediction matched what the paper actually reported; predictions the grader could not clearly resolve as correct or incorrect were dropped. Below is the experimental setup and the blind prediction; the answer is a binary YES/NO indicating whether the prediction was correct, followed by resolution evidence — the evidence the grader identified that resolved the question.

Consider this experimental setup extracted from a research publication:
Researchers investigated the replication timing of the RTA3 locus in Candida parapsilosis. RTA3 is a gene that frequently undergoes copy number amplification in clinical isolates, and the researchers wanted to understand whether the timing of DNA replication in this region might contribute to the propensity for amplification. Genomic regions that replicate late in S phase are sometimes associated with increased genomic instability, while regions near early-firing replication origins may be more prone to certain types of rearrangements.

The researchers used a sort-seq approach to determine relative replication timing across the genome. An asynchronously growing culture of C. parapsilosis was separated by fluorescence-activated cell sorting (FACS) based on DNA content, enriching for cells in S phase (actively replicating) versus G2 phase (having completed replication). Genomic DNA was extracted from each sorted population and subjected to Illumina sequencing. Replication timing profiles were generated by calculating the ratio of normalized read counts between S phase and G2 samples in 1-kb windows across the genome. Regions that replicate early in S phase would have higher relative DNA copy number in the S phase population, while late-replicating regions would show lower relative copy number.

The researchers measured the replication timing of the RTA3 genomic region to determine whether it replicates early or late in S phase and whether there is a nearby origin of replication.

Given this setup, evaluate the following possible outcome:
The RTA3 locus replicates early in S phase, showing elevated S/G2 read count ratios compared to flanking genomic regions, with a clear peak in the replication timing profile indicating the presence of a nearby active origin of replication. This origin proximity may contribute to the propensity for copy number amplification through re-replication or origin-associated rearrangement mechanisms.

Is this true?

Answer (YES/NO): NO